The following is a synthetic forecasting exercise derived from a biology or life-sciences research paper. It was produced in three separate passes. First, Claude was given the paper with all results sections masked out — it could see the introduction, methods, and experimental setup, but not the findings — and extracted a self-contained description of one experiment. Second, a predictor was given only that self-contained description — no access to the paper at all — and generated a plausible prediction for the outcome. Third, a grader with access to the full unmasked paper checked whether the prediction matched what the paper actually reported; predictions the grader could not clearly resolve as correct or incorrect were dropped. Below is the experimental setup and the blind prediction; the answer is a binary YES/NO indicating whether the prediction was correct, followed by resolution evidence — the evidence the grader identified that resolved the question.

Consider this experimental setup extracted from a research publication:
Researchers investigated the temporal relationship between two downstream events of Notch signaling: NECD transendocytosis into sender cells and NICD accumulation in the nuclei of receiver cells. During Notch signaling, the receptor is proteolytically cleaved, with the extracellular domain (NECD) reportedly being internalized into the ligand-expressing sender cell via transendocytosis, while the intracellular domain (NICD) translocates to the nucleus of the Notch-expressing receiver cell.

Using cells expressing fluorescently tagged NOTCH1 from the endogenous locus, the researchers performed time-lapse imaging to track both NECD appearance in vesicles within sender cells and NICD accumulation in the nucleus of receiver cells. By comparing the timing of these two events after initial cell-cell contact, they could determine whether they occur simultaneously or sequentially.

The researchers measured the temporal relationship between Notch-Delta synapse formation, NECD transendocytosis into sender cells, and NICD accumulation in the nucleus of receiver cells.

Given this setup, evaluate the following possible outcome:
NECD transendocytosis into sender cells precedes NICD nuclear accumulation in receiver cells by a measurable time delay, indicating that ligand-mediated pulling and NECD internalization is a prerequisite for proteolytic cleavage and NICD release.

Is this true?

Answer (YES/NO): NO